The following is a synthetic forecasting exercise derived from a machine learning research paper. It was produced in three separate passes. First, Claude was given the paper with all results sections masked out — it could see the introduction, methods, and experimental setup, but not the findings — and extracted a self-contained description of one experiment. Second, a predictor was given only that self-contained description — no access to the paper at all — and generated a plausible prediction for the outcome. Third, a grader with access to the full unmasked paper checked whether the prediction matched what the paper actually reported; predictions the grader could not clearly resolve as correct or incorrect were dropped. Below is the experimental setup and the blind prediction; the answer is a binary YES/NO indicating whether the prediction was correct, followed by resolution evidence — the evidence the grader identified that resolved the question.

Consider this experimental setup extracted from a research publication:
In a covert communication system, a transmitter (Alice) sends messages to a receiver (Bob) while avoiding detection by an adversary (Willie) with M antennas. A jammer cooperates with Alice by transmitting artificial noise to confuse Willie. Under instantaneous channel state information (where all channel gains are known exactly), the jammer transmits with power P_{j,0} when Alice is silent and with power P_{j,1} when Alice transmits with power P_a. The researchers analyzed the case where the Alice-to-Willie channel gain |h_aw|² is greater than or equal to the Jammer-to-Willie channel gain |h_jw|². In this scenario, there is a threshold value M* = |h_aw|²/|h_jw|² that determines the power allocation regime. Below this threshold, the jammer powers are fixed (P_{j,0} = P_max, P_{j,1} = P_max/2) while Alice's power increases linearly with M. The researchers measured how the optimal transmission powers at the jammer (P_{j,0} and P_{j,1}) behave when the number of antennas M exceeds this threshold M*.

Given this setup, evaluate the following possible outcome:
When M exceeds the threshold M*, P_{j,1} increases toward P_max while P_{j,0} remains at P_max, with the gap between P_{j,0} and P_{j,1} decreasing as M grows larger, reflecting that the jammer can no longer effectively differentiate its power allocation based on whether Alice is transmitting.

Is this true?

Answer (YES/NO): NO